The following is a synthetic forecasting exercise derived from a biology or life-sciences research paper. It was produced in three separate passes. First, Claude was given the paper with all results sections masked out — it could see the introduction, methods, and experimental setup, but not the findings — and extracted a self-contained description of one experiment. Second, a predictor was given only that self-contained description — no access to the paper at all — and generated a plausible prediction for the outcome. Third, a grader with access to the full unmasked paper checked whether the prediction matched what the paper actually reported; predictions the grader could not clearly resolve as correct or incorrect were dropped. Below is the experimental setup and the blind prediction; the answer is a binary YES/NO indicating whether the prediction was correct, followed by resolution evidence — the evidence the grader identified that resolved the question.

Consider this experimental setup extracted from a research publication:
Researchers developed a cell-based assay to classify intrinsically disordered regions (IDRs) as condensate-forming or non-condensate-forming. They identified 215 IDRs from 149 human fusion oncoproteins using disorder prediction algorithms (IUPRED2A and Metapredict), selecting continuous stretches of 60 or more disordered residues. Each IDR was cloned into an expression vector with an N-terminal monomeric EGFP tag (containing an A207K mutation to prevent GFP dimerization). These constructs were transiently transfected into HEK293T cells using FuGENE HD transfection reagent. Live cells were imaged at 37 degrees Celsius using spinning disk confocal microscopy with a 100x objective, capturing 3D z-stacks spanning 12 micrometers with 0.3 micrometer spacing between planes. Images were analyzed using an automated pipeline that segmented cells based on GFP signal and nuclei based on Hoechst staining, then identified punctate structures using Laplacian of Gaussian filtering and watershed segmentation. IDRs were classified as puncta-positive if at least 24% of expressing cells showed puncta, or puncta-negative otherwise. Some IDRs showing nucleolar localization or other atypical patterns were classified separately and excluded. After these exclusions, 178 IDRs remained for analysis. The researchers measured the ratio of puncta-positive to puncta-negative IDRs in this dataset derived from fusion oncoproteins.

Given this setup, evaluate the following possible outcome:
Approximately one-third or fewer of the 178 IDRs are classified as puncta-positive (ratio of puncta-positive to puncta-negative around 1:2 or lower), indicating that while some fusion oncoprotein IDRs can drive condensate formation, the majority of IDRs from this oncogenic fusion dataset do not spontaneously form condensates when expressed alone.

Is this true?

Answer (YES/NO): YES